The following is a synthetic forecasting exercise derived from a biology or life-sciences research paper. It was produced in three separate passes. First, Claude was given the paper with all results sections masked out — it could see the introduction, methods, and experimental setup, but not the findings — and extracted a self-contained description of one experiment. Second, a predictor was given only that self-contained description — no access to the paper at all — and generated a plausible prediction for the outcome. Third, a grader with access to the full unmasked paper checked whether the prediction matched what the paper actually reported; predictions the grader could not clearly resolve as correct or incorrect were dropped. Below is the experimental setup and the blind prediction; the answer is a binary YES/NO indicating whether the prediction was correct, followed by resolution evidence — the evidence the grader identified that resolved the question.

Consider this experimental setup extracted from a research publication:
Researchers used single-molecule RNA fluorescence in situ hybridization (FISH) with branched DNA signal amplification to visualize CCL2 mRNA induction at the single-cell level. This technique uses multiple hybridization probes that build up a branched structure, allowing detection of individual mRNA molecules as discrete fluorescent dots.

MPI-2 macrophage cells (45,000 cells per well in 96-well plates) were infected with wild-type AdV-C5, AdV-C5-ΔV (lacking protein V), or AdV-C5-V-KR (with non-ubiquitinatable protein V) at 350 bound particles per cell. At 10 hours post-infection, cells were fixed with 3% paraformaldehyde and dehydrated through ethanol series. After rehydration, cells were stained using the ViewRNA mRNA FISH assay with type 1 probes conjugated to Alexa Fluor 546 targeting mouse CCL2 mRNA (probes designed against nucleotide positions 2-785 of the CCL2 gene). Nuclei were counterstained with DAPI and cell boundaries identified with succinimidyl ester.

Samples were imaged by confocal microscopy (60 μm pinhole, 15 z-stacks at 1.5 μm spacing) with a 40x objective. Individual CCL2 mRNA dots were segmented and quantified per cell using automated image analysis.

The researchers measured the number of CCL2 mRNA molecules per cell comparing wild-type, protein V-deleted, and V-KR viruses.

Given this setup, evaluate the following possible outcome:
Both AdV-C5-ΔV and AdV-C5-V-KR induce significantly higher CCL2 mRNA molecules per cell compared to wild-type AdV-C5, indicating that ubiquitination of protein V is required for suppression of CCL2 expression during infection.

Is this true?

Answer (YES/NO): YES